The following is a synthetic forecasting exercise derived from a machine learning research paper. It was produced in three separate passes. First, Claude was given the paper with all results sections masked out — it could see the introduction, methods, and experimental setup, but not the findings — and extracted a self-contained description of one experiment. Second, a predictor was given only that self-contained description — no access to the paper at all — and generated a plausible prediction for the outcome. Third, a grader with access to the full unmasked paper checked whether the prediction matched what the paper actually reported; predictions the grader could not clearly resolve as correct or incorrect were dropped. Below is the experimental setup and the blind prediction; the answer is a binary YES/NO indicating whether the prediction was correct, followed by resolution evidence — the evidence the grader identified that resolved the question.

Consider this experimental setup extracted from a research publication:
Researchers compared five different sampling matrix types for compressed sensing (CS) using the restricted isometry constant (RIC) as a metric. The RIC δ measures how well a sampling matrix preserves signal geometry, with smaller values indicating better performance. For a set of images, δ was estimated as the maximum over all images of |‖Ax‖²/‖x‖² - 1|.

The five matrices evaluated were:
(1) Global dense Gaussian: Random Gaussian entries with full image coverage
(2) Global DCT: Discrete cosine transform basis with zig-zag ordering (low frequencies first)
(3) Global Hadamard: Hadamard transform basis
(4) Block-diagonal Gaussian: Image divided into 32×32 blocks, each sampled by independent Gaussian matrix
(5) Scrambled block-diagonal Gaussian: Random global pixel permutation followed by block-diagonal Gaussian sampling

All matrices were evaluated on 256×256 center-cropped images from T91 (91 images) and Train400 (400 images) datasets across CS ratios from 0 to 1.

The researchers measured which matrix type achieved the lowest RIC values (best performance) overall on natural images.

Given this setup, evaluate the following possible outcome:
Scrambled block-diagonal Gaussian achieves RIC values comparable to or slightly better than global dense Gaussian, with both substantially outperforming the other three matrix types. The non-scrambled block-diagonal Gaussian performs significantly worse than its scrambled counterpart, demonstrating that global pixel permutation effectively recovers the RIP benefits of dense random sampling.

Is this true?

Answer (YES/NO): NO